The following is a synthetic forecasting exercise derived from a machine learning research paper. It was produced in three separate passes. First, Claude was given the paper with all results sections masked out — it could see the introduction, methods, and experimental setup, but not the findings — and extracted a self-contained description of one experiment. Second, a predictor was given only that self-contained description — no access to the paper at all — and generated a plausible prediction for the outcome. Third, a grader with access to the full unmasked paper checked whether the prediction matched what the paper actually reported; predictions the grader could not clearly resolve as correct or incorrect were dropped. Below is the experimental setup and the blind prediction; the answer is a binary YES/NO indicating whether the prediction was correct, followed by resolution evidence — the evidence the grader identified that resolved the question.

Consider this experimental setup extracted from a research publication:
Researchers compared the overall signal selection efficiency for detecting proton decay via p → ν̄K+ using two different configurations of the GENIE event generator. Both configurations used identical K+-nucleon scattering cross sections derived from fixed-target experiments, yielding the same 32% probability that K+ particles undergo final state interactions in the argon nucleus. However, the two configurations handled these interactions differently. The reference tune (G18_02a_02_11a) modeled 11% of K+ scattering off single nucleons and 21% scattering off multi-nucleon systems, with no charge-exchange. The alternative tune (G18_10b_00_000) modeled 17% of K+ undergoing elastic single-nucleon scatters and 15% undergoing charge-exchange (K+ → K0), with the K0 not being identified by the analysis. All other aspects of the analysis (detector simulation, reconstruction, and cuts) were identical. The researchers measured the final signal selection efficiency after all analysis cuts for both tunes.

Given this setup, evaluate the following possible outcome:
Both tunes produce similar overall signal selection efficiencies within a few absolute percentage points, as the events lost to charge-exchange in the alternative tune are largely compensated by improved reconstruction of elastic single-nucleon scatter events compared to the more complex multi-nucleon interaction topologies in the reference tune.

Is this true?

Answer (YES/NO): YES